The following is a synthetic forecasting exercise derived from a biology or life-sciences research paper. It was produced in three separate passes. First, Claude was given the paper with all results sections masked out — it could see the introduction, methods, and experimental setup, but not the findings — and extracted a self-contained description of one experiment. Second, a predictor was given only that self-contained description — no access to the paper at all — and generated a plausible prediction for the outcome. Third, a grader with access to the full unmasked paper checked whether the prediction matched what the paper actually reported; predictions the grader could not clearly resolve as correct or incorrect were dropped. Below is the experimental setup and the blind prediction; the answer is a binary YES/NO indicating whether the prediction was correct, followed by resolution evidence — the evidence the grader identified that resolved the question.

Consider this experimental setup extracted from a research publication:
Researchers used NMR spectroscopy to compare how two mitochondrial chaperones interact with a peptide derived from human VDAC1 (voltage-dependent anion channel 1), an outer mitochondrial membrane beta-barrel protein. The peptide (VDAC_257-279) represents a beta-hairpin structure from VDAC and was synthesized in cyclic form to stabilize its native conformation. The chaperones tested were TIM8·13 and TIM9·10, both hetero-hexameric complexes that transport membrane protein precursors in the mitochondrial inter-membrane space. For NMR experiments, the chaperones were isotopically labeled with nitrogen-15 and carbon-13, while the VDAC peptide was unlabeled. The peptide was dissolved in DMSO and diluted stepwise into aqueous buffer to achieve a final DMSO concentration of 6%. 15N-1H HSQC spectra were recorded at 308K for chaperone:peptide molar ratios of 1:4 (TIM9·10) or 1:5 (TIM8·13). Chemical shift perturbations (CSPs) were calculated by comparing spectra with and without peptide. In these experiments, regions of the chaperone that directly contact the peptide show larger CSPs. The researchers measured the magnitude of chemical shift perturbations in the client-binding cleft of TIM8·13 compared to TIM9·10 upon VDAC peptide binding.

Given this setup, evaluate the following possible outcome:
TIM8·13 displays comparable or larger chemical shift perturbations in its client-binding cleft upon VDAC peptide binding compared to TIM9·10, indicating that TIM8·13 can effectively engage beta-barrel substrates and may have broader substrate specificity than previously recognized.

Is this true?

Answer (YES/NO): NO